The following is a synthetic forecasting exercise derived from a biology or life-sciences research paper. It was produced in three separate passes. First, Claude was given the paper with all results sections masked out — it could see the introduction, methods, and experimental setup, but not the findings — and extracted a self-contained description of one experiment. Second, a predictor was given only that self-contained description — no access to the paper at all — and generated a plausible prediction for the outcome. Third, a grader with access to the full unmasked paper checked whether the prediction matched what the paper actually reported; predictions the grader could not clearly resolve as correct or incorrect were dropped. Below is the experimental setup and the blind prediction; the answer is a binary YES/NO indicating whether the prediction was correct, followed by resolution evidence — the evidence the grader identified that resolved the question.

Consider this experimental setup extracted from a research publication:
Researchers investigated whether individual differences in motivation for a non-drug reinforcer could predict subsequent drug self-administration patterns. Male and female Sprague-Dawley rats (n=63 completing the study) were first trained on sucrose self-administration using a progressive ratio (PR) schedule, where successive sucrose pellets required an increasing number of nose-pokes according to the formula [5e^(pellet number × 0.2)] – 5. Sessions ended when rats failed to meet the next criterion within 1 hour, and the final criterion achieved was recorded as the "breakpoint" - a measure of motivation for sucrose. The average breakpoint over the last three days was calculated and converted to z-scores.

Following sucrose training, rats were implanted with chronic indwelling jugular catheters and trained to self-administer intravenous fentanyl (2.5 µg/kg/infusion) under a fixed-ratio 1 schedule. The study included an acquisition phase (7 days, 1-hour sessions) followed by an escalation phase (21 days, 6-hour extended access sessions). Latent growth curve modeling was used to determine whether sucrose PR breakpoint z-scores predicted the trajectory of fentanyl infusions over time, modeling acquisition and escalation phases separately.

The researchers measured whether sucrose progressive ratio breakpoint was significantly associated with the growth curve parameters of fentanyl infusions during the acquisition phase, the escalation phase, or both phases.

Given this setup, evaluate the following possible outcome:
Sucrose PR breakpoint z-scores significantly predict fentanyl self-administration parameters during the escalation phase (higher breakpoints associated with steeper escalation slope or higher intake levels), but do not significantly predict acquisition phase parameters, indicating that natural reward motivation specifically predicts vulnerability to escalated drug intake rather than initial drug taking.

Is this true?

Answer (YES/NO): NO